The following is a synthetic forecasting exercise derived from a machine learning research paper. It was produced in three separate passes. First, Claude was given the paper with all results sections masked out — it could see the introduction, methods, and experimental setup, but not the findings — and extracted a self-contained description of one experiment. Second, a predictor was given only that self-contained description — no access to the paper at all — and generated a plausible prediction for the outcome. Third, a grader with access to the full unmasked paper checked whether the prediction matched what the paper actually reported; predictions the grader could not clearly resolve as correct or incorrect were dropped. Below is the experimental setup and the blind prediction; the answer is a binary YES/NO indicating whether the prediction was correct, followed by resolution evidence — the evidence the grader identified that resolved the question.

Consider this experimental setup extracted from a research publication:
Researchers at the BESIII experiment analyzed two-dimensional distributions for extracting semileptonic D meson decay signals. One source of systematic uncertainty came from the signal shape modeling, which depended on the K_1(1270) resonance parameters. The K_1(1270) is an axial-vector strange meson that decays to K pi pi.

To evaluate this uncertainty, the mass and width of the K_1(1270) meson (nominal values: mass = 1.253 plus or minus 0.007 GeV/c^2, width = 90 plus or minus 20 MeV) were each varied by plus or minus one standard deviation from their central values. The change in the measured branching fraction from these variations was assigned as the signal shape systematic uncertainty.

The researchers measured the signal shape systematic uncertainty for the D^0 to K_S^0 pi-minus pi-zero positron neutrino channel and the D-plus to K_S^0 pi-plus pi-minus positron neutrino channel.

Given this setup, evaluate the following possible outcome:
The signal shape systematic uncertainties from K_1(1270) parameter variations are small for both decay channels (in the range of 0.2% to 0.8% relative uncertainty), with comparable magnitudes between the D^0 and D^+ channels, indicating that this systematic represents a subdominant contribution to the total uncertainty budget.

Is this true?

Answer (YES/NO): NO